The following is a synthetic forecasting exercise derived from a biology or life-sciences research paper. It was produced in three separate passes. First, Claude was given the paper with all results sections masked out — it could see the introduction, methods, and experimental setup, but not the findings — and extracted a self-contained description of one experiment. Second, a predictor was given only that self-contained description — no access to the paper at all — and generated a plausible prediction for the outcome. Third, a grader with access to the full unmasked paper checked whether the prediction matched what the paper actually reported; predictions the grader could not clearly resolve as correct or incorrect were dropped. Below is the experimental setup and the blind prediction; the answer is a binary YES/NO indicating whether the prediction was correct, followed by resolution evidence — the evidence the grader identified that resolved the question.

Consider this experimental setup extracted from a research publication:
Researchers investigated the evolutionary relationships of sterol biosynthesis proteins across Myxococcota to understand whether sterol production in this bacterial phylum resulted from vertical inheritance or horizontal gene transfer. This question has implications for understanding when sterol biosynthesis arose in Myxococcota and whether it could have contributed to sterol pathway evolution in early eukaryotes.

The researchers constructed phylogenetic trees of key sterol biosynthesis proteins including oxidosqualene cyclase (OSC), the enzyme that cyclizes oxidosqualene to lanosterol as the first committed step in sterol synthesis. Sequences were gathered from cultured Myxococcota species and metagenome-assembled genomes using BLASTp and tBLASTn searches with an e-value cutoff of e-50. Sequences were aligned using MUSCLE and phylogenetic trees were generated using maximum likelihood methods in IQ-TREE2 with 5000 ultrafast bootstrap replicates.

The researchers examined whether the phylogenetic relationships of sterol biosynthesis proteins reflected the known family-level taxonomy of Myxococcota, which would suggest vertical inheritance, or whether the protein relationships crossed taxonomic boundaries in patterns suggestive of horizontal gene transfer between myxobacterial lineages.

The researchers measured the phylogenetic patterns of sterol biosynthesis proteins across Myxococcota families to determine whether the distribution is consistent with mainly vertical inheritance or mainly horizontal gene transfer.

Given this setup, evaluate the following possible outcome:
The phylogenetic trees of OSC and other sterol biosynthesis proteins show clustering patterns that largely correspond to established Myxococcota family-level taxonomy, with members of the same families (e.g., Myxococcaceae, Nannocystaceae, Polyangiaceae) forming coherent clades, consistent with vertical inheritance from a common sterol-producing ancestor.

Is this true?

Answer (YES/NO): NO